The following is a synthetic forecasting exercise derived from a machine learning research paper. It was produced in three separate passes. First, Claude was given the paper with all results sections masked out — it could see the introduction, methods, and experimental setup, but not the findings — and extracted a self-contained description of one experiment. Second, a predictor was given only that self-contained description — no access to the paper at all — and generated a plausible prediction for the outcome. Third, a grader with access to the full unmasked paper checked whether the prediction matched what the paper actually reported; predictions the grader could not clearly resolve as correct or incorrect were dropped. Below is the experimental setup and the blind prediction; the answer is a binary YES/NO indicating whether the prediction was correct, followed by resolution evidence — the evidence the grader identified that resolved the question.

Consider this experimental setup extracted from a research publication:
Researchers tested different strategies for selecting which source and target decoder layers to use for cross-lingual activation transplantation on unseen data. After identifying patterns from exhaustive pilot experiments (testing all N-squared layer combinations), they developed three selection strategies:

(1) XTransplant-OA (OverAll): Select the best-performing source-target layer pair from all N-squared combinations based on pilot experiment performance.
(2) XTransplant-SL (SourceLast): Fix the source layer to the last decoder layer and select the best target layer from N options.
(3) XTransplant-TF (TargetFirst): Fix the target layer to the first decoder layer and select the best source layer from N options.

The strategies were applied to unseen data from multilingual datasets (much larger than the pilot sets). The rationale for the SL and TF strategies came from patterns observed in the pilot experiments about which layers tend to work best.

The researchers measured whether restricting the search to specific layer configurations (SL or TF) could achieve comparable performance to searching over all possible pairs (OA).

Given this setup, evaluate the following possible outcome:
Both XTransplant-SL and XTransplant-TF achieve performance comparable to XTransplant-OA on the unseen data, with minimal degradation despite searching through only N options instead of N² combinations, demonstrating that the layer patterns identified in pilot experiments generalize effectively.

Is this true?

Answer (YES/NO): NO